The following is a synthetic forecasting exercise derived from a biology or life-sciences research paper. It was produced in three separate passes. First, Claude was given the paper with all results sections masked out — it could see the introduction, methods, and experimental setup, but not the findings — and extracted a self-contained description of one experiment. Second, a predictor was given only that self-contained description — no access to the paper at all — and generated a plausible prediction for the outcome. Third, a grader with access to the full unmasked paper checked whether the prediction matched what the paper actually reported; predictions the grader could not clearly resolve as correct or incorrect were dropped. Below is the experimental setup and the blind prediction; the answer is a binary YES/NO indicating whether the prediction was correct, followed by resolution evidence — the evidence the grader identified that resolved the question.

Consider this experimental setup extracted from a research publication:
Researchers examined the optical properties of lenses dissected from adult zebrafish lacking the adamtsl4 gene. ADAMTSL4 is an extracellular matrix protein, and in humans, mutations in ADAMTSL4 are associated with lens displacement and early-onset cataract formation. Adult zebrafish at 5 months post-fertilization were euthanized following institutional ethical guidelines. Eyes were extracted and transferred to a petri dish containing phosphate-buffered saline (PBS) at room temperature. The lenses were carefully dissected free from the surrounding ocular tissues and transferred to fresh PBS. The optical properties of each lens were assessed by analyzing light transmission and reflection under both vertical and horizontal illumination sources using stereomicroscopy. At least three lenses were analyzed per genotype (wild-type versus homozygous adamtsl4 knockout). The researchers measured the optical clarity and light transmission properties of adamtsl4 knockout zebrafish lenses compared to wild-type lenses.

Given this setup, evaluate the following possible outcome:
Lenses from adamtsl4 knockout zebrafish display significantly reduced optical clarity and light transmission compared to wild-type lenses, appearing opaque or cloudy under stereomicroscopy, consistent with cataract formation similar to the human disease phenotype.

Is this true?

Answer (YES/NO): NO